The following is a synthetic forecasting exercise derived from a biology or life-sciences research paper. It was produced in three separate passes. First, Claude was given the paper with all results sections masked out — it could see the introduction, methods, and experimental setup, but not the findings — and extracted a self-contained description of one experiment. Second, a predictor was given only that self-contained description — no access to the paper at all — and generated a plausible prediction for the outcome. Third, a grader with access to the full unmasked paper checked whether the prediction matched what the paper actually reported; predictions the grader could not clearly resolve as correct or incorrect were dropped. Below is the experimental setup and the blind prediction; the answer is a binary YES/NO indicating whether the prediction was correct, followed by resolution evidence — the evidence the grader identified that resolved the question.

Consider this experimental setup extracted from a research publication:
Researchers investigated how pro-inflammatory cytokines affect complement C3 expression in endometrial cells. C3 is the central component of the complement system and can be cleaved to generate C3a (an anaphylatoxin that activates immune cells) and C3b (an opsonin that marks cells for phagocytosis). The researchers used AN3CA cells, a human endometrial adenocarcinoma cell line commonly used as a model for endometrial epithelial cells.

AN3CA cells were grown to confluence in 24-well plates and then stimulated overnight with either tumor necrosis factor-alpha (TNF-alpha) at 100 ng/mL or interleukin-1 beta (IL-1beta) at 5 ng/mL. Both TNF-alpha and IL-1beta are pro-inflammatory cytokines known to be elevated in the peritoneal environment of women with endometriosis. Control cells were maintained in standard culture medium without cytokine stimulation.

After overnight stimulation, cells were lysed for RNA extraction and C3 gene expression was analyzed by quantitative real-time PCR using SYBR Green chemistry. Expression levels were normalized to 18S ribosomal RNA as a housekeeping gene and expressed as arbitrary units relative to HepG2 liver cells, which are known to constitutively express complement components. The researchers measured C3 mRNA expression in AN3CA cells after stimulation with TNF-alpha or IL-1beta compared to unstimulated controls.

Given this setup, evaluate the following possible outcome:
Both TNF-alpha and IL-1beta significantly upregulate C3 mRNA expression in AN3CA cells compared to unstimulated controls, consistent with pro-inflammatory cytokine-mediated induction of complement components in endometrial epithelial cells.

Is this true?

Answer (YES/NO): YES